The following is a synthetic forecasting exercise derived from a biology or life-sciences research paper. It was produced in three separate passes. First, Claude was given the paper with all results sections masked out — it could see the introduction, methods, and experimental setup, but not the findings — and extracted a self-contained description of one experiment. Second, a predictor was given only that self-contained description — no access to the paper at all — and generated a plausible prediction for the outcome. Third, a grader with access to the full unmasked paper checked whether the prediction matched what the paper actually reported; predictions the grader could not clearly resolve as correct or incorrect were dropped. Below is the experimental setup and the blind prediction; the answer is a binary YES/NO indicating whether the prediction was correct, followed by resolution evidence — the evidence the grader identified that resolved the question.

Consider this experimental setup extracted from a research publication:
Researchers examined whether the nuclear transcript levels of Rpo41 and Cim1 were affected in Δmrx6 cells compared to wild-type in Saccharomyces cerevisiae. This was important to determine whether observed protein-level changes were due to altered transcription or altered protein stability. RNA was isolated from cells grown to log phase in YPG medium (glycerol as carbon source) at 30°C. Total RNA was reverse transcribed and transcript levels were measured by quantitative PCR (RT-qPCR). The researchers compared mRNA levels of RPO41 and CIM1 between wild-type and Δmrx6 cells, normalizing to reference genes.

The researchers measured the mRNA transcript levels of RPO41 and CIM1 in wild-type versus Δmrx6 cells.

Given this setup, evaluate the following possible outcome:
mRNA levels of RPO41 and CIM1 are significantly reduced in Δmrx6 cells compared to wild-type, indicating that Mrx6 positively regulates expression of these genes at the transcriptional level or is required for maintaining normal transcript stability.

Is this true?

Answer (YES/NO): NO